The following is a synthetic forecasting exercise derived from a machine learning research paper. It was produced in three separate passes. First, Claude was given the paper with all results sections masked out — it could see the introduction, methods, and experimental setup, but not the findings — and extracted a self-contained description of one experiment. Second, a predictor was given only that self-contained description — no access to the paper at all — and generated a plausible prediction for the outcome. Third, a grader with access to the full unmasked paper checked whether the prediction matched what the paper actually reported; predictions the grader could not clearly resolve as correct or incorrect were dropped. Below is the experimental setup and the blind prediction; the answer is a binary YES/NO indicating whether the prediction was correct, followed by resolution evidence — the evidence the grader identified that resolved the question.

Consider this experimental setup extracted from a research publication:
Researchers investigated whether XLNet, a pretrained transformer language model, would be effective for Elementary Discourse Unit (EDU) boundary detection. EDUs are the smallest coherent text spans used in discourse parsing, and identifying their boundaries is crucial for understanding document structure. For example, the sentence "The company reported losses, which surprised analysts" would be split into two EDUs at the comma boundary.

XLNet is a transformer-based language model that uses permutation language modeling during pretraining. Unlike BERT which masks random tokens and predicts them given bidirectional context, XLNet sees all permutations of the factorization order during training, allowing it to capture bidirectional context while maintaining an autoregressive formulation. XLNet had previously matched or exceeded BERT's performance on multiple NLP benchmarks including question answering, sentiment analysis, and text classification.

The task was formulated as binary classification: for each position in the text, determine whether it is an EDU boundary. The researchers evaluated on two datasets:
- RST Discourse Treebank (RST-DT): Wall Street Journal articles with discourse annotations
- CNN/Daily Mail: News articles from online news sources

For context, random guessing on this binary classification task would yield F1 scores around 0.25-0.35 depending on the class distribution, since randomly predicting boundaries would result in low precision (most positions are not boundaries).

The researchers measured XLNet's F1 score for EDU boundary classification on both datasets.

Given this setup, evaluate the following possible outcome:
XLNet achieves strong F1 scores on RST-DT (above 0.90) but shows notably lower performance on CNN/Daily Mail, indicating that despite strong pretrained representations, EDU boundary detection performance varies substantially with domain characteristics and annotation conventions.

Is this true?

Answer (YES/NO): NO